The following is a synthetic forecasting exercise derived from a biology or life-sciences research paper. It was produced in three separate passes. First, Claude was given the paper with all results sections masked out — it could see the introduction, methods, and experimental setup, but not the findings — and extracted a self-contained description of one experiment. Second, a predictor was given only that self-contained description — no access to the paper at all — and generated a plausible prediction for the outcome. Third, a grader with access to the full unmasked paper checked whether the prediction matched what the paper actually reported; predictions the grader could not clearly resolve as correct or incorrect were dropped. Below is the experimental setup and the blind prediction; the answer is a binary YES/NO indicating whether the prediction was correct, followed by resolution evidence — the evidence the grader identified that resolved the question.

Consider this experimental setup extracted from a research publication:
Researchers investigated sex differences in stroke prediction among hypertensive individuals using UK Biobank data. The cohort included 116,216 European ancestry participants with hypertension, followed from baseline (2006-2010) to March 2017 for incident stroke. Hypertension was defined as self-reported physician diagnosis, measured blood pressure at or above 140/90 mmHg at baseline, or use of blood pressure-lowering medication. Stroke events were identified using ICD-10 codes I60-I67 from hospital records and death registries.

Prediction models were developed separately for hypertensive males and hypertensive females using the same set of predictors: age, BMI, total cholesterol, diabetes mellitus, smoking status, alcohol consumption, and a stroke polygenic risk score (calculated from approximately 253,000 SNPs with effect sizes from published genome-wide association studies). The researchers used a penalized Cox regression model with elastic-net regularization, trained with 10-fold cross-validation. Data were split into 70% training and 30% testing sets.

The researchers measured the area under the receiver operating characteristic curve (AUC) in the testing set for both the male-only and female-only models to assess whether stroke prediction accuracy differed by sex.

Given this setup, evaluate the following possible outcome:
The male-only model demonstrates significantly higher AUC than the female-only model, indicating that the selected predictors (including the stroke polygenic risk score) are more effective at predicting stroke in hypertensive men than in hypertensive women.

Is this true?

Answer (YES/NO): NO